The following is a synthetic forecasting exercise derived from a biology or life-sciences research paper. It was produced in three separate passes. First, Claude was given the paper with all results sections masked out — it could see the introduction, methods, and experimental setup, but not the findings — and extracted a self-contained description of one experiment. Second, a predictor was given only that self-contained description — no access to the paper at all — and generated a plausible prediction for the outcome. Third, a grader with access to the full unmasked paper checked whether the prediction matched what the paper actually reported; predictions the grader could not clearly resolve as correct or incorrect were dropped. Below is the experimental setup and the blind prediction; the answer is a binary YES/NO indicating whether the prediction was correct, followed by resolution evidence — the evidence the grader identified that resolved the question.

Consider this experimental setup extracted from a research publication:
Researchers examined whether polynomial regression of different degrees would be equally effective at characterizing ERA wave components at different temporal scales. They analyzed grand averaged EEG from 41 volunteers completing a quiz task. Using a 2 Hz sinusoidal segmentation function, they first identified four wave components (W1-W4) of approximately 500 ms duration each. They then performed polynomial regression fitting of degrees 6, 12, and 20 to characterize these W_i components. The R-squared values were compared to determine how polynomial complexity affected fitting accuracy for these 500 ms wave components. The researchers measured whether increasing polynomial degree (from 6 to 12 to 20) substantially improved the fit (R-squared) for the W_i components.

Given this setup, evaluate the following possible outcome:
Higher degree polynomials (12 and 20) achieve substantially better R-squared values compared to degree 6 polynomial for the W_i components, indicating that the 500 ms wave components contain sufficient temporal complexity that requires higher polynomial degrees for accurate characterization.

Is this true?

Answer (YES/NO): NO